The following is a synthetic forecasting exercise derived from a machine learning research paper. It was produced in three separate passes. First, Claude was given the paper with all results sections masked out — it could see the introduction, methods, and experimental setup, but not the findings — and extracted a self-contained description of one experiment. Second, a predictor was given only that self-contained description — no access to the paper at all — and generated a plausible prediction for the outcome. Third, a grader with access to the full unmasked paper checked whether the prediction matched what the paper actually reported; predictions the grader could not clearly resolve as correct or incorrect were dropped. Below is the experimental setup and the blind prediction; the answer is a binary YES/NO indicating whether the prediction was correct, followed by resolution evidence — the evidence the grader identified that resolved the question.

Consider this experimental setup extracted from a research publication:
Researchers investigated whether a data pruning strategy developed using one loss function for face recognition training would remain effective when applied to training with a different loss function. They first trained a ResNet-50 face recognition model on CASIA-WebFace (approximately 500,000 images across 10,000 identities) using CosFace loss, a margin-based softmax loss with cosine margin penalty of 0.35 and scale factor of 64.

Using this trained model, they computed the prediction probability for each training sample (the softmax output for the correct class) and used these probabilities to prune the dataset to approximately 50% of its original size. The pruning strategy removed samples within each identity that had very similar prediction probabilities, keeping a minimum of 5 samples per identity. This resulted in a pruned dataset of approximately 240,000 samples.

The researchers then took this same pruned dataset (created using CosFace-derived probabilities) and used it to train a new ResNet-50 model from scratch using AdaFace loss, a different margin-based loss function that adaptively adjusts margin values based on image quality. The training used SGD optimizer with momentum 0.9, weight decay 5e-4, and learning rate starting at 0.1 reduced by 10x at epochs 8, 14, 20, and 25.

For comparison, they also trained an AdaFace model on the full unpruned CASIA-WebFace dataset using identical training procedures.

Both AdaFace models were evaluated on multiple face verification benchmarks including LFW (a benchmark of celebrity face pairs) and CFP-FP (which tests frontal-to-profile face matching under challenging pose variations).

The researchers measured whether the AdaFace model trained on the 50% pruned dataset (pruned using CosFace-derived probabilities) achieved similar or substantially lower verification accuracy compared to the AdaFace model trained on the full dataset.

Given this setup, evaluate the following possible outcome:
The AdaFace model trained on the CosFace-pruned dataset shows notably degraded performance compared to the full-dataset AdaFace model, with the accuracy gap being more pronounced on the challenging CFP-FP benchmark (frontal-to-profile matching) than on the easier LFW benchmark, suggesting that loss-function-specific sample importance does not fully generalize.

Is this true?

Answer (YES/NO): NO